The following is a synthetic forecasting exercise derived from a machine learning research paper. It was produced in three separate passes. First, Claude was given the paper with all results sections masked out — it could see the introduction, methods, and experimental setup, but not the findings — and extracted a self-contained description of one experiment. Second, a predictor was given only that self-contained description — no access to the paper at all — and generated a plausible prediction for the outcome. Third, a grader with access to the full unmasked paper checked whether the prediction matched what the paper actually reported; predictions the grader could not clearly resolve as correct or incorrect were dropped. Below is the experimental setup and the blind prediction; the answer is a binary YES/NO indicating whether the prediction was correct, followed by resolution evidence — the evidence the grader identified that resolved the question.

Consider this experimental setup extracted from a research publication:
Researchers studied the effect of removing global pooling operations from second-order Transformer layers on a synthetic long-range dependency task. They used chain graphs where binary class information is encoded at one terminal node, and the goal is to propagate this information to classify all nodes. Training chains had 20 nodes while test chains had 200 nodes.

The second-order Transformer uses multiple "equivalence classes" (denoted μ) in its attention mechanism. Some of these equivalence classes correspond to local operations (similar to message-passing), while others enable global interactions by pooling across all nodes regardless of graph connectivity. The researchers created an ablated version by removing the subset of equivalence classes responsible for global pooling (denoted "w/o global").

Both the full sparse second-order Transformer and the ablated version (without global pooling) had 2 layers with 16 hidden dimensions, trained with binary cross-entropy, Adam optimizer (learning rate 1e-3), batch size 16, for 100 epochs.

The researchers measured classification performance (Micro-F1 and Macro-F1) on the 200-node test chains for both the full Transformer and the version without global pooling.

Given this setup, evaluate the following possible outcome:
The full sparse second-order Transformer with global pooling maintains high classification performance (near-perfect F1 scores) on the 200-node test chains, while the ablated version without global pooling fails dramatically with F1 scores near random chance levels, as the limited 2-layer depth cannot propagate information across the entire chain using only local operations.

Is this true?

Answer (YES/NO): YES